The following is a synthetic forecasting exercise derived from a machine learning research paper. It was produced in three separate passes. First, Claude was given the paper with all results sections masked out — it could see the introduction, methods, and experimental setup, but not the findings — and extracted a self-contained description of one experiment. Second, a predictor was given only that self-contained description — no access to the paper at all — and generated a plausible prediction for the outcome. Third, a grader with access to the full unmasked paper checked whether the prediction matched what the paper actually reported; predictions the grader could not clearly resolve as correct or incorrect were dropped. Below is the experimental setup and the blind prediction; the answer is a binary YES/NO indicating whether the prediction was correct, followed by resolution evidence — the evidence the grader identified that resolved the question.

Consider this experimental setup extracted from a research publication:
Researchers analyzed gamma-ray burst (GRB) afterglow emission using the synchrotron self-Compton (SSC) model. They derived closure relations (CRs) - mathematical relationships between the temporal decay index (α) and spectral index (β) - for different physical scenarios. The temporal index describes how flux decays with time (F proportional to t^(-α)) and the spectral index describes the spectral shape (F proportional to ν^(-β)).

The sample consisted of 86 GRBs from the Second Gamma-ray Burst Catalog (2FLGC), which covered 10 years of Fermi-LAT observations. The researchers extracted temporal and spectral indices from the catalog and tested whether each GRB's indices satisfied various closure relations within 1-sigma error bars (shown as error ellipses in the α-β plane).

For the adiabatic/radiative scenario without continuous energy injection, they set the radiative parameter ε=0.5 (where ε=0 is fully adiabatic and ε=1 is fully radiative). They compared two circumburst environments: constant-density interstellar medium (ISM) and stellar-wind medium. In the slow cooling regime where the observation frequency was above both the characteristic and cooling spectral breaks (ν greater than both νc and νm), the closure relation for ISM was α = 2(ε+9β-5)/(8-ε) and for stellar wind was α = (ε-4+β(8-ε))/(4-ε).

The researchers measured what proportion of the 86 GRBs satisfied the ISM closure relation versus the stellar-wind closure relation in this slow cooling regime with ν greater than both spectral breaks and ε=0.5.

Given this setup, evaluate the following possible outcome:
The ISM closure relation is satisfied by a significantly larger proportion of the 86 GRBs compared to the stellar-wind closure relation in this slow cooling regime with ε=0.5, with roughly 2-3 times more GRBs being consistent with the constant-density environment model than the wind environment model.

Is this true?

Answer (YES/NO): NO